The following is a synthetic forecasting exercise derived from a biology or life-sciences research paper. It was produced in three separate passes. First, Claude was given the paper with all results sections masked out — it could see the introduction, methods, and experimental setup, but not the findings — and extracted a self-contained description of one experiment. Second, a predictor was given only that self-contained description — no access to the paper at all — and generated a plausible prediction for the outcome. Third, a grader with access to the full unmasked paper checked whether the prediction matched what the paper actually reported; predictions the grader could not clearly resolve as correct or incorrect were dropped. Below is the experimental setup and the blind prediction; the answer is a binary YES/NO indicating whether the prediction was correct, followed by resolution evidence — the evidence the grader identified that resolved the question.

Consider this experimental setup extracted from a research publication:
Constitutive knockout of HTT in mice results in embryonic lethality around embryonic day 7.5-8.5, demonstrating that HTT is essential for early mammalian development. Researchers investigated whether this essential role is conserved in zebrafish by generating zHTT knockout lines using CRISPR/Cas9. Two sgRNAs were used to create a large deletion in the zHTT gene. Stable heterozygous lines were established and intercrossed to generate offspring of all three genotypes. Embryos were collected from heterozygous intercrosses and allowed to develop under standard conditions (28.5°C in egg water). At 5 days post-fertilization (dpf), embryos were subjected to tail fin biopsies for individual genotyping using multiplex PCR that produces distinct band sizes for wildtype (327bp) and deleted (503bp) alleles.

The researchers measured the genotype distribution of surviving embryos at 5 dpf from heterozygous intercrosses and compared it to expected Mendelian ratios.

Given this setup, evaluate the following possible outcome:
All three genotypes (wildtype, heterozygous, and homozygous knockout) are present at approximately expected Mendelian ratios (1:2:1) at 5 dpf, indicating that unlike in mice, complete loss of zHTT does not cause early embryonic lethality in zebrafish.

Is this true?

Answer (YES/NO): YES